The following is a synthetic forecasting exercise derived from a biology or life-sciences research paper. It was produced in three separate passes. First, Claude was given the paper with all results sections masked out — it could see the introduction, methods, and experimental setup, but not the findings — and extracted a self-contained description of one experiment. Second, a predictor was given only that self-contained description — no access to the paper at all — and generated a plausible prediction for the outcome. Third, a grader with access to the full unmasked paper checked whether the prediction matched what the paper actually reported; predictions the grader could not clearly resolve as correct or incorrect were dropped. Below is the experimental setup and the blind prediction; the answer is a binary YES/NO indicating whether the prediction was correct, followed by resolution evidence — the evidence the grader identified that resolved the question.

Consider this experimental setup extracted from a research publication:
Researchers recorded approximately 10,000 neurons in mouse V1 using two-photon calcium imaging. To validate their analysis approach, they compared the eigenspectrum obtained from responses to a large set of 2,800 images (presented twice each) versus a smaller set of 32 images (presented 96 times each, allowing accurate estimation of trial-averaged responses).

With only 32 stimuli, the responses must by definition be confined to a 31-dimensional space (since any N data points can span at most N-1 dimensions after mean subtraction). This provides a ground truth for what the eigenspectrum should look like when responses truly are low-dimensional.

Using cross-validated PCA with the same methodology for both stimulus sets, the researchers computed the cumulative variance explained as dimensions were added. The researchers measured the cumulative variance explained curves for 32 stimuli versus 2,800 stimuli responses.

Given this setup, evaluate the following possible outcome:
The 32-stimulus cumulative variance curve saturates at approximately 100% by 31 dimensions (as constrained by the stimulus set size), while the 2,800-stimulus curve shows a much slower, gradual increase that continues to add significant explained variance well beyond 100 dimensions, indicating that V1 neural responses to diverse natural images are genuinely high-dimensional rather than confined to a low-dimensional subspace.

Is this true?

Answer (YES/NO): YES